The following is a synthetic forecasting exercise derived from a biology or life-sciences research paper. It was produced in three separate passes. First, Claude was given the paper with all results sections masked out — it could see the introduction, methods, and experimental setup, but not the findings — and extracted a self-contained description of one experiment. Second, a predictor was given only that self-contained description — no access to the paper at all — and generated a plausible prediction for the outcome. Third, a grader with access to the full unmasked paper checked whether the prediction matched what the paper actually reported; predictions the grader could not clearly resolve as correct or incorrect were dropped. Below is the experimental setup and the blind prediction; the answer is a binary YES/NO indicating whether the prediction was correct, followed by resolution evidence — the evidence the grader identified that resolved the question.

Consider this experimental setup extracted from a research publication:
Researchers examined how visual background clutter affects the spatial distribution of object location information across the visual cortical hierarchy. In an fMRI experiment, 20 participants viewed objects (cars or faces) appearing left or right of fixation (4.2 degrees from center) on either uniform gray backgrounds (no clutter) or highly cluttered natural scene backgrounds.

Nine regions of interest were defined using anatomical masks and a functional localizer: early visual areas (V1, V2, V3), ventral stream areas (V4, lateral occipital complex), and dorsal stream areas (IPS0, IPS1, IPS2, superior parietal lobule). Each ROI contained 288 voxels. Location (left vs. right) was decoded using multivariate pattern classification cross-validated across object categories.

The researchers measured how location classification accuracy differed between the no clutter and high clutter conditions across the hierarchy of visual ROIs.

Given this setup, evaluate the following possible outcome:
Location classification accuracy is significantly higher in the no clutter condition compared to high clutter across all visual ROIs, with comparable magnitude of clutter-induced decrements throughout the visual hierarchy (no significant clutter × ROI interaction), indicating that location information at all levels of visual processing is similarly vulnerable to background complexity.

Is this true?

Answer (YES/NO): NO